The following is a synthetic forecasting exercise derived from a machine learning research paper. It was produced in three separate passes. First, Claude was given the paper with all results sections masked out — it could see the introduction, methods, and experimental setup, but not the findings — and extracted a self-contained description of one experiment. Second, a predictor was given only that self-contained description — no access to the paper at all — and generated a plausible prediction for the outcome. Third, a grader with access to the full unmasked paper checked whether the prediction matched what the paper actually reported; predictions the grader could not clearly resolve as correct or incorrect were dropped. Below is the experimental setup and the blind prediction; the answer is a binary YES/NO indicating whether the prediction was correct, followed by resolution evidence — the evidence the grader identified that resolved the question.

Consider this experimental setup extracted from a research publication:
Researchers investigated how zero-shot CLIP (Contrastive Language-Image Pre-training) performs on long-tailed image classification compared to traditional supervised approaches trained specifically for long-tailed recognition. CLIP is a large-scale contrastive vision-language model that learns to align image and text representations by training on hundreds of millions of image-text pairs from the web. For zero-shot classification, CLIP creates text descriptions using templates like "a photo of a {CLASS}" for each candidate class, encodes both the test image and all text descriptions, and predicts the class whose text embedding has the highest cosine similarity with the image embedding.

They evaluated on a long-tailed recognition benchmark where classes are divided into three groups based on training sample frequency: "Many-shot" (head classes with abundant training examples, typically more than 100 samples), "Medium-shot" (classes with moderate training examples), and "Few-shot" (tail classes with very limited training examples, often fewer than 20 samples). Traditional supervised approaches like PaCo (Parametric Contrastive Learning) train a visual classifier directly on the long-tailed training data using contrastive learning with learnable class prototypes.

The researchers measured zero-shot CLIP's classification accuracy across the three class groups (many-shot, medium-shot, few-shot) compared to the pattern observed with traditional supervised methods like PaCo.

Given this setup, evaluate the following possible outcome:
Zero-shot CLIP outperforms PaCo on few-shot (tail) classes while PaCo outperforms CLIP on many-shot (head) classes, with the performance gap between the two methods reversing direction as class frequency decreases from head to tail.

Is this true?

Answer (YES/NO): YES